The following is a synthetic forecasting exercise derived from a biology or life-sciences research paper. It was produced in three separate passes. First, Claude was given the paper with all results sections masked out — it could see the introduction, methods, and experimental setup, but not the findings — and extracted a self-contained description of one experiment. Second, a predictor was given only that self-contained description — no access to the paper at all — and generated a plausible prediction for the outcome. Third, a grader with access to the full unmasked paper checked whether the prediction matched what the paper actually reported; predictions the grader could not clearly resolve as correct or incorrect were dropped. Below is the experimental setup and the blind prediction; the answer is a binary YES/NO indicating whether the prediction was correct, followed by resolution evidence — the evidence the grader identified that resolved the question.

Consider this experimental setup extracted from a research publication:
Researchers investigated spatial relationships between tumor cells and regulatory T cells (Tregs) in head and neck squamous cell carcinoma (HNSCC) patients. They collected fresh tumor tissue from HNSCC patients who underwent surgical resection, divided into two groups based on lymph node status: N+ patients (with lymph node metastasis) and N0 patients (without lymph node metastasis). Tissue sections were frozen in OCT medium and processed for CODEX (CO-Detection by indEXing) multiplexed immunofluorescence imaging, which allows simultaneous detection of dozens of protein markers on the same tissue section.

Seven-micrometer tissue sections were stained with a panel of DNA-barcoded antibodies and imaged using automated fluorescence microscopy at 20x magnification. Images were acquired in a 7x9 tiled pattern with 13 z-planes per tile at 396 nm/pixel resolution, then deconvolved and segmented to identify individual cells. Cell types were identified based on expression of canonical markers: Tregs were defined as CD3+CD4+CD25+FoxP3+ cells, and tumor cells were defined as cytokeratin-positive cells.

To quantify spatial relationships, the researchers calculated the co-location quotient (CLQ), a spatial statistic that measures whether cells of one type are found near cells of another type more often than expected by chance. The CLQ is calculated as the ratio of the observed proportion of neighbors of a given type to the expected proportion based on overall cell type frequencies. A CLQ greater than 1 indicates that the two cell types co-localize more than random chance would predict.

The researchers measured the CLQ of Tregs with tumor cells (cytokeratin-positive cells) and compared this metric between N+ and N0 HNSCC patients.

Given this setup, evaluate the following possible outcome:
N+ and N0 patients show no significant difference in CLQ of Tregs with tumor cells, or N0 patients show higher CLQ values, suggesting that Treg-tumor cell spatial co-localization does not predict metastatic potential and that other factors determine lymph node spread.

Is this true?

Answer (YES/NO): NO